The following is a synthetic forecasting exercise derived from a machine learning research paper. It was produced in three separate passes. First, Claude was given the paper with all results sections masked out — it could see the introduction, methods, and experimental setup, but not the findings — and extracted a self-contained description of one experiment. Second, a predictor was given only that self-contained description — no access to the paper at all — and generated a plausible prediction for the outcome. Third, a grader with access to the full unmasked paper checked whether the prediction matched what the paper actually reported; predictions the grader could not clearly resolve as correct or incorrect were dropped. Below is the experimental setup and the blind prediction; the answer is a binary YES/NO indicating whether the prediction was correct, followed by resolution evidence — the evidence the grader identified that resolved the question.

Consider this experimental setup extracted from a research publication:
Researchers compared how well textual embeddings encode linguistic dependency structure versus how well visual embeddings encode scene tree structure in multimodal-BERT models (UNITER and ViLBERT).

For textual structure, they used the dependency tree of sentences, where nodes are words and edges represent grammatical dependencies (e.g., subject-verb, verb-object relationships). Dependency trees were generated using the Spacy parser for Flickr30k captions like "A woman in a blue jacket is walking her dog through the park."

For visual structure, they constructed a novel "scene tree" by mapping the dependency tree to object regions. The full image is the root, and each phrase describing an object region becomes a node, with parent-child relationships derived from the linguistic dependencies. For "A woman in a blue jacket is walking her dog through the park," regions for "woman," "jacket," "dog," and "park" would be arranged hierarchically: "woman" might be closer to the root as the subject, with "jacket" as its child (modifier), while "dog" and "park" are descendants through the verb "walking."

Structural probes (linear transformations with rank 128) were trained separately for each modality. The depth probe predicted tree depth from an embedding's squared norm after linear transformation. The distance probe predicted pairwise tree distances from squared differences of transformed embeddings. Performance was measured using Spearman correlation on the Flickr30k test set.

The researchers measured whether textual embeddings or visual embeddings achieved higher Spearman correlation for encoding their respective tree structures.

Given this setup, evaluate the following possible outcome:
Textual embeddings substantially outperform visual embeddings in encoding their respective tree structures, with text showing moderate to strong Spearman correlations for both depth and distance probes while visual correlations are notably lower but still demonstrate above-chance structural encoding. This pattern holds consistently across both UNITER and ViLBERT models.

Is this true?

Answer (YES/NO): NO